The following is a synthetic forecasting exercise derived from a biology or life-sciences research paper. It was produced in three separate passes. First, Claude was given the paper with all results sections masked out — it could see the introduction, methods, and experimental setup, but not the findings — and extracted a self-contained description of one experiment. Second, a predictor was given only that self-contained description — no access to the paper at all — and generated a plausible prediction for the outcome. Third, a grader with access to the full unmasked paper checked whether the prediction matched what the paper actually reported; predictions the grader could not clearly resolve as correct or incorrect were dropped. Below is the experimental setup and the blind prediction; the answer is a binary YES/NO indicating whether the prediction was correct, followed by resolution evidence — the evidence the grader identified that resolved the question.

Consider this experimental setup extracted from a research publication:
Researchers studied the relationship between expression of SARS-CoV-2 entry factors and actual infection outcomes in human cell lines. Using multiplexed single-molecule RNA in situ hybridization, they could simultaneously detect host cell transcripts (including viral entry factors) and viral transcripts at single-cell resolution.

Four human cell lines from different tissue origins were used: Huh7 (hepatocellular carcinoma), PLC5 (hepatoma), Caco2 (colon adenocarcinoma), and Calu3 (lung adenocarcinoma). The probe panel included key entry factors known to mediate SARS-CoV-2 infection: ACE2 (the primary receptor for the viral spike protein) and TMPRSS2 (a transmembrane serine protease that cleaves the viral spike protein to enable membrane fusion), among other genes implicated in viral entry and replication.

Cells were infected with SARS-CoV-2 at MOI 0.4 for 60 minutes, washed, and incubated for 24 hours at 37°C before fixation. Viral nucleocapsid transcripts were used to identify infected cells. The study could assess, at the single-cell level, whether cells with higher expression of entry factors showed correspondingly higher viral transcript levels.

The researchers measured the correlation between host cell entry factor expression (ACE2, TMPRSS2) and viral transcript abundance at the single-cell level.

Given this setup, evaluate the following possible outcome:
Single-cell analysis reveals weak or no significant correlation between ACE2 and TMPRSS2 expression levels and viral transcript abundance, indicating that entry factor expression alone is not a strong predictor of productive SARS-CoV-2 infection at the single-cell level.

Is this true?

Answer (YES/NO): YES